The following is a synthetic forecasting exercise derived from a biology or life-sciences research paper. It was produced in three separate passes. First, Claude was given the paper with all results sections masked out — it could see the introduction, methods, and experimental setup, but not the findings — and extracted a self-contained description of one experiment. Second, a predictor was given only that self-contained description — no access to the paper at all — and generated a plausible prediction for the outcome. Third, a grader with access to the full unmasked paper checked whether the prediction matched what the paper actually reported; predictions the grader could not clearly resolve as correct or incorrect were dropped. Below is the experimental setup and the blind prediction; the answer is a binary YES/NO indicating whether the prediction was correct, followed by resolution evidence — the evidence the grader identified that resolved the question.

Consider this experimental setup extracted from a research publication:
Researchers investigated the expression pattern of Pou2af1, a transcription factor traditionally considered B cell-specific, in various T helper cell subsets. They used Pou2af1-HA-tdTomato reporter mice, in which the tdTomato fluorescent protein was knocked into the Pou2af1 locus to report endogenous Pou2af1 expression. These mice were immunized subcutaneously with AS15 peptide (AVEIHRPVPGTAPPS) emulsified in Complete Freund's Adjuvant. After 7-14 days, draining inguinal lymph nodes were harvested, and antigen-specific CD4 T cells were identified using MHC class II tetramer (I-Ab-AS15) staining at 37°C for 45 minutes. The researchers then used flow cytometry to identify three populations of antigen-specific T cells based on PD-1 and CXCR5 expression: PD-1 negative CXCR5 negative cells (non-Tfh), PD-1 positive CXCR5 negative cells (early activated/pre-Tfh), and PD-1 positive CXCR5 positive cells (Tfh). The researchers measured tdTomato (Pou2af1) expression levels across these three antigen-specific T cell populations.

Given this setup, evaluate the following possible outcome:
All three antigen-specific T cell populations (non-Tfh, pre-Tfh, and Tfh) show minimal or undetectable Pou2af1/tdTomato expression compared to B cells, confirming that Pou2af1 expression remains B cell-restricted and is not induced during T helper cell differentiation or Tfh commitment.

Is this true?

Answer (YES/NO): NO